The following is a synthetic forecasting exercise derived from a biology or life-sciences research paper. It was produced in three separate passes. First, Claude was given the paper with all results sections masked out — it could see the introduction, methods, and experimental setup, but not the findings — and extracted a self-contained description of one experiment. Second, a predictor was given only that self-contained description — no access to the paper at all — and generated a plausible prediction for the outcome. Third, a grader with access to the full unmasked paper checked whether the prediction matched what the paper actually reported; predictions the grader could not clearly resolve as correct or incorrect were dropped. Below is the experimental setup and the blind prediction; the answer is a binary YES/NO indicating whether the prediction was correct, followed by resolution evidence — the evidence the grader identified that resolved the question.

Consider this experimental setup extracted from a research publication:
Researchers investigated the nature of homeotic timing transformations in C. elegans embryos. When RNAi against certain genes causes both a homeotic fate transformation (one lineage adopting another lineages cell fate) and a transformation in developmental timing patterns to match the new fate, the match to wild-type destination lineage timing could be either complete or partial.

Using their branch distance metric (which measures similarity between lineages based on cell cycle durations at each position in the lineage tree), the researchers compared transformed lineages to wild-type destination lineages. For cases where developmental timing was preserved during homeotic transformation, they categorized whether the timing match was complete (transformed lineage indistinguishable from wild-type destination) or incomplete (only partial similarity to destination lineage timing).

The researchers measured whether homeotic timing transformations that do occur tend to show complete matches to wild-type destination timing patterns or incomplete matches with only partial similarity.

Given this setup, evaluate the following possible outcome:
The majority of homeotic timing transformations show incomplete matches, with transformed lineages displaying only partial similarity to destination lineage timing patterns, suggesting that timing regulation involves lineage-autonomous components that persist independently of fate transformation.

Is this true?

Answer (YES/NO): NO